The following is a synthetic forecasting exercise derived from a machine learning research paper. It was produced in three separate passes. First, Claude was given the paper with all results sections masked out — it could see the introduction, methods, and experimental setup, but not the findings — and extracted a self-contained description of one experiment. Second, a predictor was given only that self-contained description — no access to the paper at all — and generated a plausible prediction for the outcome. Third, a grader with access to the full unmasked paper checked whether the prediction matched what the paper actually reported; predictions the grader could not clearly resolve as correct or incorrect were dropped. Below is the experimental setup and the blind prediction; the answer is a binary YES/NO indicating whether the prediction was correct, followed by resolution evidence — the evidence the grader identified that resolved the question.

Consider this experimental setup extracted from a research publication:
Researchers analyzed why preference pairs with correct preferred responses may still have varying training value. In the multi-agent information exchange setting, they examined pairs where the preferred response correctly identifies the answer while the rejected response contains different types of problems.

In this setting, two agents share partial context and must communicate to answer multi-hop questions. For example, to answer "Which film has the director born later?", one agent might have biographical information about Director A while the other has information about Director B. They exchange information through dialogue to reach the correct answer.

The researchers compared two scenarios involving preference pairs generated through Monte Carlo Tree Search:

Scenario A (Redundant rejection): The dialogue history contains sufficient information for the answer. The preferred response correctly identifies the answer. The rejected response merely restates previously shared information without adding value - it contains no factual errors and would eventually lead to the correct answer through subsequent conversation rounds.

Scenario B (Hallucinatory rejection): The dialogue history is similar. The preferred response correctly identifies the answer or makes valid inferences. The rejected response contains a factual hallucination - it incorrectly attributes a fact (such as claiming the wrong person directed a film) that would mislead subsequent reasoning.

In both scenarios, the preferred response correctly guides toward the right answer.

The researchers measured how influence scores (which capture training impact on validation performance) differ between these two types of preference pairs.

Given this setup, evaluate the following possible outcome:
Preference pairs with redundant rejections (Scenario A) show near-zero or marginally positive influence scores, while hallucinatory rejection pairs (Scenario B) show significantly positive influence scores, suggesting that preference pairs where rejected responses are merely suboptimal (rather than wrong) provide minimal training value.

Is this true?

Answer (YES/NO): YES